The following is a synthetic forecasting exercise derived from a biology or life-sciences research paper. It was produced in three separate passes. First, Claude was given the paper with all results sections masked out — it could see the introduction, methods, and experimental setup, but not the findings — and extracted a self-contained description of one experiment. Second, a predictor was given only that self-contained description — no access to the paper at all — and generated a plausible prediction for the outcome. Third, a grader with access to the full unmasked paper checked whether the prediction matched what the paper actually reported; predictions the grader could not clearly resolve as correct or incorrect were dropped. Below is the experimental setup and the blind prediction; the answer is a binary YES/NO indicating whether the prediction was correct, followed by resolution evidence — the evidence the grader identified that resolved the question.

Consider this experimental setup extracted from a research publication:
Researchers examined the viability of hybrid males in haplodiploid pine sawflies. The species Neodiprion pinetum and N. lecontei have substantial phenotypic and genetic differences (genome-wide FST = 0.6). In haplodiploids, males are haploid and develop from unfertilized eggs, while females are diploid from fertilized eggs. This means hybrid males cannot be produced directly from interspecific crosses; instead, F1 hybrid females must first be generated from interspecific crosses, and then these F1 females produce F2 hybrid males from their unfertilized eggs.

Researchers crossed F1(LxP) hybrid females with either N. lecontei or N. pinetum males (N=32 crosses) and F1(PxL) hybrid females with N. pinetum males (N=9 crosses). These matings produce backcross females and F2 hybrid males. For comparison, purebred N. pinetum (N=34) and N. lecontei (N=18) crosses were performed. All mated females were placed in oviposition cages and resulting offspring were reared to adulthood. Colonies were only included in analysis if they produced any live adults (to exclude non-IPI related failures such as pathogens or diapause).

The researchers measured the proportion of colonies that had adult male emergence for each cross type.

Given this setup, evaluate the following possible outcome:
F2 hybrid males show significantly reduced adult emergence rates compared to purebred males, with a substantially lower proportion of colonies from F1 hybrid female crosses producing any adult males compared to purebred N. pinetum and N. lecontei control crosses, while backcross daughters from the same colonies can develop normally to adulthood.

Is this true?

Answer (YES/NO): NO